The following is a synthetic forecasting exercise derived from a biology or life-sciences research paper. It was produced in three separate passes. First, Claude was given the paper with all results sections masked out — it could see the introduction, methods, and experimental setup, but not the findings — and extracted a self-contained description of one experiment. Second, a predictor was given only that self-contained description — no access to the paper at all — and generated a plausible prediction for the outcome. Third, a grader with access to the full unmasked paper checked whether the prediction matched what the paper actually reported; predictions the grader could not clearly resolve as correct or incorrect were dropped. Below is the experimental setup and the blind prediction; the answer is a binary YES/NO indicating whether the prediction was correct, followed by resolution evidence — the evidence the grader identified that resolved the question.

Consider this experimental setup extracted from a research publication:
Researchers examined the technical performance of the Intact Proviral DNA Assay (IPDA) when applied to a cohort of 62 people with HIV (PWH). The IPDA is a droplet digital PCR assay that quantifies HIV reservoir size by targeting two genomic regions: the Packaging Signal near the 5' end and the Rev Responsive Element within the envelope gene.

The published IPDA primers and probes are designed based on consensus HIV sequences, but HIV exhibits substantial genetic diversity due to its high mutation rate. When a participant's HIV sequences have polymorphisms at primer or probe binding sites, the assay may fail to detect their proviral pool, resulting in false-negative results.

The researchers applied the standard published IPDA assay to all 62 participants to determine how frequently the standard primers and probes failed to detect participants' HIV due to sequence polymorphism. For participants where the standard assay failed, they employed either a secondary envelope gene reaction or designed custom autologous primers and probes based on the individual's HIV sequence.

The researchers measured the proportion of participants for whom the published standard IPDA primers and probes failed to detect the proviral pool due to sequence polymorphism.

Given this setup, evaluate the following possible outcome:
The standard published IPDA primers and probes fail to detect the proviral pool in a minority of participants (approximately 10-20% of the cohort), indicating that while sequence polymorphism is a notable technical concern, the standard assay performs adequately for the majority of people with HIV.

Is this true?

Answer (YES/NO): NO